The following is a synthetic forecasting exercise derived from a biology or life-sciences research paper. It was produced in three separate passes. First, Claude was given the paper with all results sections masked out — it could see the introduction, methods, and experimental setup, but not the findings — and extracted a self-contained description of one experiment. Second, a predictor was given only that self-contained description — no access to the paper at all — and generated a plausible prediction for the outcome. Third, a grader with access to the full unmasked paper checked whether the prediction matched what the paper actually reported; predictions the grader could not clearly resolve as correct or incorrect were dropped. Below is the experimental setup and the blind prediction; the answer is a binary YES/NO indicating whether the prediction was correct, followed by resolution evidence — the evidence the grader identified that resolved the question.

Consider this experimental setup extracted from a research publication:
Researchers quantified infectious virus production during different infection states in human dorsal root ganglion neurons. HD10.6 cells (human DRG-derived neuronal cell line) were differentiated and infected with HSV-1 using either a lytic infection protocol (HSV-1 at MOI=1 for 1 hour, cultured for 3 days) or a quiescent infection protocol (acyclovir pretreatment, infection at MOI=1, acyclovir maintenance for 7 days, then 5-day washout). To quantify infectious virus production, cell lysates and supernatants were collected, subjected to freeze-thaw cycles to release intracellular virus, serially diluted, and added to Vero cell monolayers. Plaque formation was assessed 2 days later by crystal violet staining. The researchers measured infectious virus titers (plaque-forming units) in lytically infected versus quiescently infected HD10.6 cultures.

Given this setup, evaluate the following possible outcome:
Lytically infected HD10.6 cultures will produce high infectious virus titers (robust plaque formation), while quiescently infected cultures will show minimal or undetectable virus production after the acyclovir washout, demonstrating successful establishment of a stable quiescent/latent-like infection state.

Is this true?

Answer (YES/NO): YES